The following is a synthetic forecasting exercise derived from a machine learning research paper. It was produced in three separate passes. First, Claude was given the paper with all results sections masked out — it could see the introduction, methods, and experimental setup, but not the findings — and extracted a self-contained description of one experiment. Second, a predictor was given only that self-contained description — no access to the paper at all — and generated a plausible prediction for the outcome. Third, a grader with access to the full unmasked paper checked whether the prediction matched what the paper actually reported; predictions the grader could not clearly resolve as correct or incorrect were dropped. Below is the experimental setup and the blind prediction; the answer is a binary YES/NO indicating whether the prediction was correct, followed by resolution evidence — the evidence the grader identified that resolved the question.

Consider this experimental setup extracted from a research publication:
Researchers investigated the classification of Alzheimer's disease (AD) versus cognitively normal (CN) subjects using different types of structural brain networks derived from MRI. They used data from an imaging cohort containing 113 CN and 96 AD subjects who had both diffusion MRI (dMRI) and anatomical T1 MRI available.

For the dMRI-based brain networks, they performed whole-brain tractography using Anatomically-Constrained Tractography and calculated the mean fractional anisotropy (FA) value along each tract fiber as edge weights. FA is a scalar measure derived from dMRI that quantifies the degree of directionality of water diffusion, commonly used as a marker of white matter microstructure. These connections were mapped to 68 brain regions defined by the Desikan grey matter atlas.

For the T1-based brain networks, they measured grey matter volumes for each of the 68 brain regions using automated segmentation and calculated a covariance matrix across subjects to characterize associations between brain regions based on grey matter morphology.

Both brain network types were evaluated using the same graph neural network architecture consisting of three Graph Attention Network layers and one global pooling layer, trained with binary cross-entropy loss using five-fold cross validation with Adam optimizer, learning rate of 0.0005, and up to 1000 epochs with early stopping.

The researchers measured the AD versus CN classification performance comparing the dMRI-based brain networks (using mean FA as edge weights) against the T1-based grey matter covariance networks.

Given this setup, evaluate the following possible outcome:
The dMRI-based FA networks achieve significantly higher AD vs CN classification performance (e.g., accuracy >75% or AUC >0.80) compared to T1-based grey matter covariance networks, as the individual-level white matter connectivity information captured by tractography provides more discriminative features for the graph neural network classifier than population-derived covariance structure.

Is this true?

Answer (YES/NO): YES